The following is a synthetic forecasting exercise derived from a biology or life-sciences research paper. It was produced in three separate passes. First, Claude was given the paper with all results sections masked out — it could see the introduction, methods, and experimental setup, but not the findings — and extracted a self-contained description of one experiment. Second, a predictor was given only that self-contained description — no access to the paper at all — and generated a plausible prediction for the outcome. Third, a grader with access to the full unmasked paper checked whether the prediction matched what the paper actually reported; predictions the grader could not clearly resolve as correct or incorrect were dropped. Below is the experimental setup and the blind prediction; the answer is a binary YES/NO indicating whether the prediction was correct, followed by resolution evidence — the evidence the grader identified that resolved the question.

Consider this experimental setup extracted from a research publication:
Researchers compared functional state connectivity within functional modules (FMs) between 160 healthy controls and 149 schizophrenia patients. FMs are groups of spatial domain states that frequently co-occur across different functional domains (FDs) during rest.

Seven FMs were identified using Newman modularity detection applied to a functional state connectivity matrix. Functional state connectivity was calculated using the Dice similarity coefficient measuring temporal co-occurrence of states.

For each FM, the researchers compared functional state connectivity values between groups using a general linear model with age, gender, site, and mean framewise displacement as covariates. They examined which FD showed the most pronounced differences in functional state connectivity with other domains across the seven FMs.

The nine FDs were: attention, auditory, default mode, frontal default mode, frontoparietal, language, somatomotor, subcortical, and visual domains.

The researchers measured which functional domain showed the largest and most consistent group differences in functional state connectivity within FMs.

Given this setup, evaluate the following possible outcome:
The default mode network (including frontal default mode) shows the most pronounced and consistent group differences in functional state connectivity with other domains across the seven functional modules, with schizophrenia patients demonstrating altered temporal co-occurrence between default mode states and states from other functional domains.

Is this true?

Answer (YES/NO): NO